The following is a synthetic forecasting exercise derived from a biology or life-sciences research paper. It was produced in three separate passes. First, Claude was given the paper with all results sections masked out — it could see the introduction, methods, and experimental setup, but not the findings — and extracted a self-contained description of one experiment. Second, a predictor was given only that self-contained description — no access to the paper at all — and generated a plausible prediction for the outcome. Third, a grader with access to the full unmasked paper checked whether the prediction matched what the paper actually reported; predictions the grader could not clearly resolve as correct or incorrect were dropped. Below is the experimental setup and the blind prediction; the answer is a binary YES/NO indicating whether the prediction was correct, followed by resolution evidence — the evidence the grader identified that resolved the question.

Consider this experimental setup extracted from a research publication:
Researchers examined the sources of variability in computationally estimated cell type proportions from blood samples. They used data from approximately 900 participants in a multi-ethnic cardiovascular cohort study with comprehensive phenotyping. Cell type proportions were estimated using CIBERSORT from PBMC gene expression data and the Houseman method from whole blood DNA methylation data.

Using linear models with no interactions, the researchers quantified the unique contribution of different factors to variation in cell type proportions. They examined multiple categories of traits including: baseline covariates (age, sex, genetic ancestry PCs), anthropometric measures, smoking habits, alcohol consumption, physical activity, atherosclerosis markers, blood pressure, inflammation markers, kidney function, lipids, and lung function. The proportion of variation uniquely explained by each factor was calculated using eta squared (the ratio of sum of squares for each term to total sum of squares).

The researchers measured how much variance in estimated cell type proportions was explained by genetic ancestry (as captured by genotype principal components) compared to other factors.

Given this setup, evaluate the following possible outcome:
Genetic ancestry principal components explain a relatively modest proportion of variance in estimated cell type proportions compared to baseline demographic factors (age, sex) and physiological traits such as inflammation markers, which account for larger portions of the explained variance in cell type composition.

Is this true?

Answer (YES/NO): NO